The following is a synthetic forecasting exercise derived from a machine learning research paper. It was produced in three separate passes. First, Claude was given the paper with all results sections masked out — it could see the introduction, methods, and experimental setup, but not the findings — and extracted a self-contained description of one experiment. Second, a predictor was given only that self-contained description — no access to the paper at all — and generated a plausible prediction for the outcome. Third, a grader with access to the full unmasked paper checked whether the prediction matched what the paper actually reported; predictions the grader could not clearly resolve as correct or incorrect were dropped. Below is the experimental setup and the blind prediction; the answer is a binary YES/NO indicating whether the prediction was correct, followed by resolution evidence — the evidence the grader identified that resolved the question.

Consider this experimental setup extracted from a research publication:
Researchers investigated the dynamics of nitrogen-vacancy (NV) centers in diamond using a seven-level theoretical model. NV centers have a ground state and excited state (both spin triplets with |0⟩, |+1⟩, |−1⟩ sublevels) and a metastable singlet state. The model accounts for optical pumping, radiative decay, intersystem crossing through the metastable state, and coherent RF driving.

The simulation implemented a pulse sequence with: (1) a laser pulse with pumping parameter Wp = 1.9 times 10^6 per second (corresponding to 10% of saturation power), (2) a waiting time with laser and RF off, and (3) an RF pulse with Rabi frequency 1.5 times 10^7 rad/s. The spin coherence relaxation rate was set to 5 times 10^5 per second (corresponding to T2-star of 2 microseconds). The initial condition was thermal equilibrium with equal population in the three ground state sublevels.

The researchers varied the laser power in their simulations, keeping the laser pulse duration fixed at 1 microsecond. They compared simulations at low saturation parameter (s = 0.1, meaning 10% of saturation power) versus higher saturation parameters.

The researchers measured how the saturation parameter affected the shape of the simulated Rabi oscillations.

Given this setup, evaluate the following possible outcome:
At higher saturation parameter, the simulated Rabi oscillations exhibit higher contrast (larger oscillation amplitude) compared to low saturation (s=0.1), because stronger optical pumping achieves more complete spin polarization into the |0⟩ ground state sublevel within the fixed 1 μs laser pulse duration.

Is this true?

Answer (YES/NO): NO